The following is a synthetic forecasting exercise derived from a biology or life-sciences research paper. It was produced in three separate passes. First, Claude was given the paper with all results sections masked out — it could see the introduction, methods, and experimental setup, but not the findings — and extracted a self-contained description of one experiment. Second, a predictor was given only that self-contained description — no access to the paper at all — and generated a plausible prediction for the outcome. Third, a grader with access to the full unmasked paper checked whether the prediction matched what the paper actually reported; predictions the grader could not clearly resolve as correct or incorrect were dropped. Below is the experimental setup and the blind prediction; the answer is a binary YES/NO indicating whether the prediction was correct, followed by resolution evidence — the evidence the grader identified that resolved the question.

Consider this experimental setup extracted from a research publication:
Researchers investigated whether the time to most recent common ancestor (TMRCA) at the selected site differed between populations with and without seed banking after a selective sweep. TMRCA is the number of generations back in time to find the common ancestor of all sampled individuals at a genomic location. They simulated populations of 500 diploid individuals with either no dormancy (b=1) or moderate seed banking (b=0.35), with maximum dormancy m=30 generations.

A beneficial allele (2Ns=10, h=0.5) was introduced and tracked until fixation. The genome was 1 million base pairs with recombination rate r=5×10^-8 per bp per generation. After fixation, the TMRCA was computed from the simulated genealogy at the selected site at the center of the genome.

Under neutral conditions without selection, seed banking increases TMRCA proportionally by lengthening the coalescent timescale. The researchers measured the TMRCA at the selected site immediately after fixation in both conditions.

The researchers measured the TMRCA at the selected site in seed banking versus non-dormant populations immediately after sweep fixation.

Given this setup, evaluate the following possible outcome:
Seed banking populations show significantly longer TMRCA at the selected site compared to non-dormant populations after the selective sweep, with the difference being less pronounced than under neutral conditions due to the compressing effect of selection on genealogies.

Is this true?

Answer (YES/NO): NO